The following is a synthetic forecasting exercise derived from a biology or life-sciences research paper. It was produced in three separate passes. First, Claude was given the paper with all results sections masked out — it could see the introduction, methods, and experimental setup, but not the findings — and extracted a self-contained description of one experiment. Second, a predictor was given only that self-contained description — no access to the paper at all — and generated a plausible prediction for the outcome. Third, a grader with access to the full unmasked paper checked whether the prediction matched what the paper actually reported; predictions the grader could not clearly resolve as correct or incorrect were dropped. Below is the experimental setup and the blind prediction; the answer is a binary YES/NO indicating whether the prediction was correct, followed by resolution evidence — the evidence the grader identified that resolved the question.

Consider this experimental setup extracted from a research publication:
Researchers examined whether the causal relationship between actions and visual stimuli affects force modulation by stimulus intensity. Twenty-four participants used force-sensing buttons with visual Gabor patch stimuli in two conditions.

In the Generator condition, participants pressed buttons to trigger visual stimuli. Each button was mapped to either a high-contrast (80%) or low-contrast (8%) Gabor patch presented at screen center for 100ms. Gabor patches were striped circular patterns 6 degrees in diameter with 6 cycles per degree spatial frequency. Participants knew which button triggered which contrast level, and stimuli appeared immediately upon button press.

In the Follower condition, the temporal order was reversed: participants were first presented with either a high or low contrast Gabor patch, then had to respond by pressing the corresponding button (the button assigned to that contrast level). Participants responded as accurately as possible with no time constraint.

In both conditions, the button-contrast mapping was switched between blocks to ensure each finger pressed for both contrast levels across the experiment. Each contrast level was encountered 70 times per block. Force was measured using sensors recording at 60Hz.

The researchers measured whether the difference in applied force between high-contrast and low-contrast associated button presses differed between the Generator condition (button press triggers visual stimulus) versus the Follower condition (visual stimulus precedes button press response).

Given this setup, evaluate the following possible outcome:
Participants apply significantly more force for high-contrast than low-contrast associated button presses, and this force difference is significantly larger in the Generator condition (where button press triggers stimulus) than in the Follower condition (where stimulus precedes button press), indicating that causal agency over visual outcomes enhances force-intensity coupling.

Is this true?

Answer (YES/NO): NO